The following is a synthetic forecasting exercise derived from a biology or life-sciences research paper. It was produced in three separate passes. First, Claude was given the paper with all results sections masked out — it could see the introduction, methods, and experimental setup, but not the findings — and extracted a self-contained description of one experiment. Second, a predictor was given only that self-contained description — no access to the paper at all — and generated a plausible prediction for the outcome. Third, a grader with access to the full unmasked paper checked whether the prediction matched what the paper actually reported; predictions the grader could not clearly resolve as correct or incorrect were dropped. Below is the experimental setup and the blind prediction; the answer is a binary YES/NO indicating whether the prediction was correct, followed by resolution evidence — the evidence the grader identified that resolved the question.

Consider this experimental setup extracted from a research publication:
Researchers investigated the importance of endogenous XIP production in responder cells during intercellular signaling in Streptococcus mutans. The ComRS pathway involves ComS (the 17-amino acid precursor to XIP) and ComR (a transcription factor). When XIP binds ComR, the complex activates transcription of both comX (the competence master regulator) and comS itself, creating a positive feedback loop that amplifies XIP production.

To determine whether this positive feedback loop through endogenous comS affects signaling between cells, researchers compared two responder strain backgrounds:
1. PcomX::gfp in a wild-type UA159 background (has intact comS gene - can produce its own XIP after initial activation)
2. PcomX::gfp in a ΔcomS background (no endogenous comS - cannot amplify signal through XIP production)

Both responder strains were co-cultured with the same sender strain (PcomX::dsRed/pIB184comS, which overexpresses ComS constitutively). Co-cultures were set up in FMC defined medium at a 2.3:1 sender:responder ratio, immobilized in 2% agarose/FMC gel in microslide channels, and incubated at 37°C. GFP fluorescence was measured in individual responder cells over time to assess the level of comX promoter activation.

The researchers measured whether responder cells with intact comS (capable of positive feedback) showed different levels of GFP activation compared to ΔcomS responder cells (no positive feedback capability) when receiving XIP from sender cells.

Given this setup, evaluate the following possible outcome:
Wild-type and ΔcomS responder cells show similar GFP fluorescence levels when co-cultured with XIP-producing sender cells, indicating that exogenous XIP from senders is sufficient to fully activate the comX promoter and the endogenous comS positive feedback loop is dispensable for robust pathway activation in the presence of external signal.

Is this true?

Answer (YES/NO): NO